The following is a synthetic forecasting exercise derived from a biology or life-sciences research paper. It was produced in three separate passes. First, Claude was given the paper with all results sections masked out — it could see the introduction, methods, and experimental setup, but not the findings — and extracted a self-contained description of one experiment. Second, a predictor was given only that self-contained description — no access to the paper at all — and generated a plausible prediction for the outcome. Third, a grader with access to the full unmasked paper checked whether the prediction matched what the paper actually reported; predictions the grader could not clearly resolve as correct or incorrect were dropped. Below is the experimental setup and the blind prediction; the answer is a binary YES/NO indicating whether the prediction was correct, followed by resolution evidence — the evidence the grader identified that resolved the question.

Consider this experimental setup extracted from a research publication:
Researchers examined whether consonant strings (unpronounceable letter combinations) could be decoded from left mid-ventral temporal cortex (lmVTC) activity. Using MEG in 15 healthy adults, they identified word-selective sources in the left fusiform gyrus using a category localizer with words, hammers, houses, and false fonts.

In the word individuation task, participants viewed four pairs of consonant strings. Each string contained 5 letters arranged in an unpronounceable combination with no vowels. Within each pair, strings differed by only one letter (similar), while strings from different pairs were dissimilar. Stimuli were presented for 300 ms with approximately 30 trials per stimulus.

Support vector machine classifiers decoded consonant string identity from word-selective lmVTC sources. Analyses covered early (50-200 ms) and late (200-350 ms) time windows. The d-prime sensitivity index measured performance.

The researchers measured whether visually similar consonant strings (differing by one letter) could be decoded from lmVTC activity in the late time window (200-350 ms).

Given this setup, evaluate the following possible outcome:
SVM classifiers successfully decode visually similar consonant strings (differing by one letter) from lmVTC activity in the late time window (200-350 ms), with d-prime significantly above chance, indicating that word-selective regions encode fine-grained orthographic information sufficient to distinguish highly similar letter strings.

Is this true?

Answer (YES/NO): NO